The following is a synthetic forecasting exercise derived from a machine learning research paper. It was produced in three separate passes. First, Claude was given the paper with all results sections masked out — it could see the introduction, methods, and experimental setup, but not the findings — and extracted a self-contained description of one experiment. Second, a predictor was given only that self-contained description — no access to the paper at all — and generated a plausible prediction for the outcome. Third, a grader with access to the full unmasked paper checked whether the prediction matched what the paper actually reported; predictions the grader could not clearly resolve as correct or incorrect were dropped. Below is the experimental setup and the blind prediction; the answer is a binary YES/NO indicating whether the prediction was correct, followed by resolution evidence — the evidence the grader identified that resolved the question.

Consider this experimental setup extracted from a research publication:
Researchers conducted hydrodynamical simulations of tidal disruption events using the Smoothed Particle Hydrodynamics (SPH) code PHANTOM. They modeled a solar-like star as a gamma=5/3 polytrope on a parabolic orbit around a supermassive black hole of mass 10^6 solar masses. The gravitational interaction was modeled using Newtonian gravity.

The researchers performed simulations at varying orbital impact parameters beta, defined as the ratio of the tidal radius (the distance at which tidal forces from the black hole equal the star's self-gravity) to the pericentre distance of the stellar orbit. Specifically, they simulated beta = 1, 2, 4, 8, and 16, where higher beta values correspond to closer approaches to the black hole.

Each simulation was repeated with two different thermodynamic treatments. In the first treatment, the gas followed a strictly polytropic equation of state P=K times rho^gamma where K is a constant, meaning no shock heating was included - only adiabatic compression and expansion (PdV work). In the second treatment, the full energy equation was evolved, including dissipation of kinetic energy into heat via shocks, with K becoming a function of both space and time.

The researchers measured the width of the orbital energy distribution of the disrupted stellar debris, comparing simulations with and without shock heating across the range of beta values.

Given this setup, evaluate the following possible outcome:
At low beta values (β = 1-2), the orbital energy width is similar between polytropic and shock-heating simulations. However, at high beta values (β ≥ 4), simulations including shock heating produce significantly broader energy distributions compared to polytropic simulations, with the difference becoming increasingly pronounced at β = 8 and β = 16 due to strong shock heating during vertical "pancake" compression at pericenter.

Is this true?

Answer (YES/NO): NO